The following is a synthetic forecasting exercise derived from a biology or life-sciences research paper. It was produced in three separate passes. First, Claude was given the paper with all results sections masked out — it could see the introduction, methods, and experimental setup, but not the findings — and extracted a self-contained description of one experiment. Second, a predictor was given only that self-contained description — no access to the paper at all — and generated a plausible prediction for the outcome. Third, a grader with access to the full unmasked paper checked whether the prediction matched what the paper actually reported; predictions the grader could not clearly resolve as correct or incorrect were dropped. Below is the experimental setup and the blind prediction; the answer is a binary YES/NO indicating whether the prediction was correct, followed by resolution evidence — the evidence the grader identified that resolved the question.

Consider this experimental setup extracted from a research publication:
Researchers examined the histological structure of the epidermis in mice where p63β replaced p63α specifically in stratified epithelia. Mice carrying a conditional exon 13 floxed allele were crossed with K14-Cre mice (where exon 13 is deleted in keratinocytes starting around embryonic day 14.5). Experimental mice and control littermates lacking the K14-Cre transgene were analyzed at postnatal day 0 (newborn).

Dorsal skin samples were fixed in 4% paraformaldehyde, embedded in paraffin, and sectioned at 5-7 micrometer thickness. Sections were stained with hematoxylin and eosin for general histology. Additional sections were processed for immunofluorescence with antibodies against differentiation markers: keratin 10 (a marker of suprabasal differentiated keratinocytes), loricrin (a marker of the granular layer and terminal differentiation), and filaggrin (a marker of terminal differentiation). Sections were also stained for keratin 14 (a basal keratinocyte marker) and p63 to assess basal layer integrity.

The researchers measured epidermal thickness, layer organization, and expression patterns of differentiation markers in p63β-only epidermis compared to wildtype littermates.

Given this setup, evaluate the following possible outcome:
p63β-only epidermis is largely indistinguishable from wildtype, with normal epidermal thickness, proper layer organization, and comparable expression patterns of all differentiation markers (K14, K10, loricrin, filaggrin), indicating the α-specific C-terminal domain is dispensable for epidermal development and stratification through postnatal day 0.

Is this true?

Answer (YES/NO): YES